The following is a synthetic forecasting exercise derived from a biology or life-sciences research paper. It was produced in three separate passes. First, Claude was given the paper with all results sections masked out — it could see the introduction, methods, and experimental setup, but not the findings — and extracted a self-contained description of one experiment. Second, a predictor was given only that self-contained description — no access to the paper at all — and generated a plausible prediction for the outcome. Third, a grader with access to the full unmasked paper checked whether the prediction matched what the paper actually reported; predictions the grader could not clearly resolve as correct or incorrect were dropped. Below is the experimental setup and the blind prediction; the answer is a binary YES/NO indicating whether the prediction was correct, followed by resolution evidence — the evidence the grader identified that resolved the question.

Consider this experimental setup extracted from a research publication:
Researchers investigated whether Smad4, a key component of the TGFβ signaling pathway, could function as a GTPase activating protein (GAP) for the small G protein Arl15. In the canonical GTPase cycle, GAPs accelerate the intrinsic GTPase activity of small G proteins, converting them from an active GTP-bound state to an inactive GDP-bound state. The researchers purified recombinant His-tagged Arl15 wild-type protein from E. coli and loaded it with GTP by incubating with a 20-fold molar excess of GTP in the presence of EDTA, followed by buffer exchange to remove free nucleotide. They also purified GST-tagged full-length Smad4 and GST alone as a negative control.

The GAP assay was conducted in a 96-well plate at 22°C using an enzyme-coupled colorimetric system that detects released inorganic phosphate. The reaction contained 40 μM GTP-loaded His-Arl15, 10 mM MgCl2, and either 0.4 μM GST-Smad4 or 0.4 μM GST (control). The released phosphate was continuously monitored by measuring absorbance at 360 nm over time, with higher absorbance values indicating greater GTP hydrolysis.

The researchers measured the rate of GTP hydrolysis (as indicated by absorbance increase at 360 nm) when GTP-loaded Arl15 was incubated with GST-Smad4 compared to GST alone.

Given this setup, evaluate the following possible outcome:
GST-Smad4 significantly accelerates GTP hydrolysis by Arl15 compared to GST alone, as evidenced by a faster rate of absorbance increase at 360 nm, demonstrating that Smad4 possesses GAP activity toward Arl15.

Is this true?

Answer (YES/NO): YES